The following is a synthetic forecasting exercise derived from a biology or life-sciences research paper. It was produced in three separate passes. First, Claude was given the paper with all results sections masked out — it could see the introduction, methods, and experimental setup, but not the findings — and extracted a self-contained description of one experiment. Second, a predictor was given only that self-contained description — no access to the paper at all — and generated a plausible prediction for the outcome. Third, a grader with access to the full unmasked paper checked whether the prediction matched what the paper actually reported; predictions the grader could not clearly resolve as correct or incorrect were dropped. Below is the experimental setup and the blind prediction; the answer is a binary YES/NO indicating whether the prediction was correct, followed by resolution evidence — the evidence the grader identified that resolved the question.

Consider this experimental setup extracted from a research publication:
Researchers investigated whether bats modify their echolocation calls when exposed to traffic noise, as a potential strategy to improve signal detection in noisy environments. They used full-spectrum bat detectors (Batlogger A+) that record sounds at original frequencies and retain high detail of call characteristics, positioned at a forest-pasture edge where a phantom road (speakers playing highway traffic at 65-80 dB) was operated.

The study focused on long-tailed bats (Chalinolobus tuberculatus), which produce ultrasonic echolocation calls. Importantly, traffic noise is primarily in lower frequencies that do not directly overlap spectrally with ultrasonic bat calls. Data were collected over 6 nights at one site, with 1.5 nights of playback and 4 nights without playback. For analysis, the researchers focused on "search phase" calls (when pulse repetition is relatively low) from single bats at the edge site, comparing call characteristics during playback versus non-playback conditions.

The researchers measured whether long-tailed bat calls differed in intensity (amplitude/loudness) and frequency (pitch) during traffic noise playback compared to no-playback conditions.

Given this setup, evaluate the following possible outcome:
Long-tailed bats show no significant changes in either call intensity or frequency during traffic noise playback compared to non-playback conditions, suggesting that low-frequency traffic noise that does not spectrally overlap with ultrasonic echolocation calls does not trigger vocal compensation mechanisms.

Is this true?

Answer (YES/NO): NO